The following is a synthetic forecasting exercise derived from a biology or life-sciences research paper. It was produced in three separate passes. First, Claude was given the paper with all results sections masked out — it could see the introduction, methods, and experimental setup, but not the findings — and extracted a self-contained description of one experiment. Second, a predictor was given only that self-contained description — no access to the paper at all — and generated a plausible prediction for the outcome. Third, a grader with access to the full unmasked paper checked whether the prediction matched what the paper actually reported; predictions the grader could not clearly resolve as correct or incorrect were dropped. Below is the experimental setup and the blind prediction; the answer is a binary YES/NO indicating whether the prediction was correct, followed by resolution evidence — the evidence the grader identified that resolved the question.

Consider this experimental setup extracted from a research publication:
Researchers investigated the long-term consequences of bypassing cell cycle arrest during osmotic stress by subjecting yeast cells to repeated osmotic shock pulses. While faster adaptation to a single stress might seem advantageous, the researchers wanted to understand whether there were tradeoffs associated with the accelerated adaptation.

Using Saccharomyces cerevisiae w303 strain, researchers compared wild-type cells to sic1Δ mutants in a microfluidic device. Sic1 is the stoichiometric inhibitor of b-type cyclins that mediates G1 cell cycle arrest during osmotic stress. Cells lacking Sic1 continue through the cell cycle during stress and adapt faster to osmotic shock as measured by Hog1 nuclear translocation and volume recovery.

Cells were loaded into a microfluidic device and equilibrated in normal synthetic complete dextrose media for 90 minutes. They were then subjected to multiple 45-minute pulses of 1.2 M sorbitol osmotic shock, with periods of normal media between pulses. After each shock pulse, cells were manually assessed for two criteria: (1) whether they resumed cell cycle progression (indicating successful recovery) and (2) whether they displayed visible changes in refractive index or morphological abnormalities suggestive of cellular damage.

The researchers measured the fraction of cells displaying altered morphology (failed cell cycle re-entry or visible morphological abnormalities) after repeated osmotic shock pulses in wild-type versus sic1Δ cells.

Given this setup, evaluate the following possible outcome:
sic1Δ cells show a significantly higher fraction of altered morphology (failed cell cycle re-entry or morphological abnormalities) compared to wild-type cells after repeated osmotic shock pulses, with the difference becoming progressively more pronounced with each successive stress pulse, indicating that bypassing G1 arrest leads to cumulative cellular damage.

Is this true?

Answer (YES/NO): YES